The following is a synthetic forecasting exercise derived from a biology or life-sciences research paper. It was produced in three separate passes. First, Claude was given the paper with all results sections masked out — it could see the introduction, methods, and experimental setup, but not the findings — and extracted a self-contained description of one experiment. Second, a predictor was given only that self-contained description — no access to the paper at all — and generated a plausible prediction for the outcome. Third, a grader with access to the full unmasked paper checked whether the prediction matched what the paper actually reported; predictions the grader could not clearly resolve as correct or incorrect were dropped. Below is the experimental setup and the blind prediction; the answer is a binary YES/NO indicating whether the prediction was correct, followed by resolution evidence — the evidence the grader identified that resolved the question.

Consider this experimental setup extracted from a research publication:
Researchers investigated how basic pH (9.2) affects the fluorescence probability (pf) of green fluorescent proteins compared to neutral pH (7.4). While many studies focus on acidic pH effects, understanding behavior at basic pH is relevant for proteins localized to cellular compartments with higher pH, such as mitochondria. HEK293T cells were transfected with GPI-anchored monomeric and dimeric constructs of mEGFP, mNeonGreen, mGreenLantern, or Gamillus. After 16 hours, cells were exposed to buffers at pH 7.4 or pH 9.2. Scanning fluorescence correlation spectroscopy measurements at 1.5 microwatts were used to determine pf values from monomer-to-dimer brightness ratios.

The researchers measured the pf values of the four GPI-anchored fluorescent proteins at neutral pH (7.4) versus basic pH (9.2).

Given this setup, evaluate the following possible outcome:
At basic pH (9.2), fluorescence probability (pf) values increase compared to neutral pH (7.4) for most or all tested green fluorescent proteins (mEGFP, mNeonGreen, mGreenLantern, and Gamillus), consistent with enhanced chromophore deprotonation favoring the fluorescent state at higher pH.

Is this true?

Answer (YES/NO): NO